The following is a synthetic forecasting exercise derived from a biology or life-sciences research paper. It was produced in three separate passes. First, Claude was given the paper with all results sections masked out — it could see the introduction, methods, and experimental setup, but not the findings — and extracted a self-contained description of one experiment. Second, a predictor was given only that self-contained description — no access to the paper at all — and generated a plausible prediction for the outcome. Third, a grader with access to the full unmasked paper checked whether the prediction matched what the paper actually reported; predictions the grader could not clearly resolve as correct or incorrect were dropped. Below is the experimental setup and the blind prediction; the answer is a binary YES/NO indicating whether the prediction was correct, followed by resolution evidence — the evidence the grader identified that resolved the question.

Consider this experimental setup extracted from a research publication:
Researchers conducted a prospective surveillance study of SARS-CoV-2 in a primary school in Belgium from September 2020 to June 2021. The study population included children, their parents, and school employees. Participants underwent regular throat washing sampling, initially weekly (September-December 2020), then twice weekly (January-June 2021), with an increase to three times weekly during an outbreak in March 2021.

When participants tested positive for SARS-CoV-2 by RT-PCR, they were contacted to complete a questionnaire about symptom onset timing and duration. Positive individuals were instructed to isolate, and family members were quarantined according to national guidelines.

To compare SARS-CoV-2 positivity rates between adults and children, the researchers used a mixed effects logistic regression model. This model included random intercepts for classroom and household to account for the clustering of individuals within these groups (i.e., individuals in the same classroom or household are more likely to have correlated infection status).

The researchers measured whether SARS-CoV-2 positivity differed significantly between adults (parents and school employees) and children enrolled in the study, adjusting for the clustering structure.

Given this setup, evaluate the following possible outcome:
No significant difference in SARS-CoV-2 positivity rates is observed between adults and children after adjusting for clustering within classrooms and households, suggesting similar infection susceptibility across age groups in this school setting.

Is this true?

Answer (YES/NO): YES